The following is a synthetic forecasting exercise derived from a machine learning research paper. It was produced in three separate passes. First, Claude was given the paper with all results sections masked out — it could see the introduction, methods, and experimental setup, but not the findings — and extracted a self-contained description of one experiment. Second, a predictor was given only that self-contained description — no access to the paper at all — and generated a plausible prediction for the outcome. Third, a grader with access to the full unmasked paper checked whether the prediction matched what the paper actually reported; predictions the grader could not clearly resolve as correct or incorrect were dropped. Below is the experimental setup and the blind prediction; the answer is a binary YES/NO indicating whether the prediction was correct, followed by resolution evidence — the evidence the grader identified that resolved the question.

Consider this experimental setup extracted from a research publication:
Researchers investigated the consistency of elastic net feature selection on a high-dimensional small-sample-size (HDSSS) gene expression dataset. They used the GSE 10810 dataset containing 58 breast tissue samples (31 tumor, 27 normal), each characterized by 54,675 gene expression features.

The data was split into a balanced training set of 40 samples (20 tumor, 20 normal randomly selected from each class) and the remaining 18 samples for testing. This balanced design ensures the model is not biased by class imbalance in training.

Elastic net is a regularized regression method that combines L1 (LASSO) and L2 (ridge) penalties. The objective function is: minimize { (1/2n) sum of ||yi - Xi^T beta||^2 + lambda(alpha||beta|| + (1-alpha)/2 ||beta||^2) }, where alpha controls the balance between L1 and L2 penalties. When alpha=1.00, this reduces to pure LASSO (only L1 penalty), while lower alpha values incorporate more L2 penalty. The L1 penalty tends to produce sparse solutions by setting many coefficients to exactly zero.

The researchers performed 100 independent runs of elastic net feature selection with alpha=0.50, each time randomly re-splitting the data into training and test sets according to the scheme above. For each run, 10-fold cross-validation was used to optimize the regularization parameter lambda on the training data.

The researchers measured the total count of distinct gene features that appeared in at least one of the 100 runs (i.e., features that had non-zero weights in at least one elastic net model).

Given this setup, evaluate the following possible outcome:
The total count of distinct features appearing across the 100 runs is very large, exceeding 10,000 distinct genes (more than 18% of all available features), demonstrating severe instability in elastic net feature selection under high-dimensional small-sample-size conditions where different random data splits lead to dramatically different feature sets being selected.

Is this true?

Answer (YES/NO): NO